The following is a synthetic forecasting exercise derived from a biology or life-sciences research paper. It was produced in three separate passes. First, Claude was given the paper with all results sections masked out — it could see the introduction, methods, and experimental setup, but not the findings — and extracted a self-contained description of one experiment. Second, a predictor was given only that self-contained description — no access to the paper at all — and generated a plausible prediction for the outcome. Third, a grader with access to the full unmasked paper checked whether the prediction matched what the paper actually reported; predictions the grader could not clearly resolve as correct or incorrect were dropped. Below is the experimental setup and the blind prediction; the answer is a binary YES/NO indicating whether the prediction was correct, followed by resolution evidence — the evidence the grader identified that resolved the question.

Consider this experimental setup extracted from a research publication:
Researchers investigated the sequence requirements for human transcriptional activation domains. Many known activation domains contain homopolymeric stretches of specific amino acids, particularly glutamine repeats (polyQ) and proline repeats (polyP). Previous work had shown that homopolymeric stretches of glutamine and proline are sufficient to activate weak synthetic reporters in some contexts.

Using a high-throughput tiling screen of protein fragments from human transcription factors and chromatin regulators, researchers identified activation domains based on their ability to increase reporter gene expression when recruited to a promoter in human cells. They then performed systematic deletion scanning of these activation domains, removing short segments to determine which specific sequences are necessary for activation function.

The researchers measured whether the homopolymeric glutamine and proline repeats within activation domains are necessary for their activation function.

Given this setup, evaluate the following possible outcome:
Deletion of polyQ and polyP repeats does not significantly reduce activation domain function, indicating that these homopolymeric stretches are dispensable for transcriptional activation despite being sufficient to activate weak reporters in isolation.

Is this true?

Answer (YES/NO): YES